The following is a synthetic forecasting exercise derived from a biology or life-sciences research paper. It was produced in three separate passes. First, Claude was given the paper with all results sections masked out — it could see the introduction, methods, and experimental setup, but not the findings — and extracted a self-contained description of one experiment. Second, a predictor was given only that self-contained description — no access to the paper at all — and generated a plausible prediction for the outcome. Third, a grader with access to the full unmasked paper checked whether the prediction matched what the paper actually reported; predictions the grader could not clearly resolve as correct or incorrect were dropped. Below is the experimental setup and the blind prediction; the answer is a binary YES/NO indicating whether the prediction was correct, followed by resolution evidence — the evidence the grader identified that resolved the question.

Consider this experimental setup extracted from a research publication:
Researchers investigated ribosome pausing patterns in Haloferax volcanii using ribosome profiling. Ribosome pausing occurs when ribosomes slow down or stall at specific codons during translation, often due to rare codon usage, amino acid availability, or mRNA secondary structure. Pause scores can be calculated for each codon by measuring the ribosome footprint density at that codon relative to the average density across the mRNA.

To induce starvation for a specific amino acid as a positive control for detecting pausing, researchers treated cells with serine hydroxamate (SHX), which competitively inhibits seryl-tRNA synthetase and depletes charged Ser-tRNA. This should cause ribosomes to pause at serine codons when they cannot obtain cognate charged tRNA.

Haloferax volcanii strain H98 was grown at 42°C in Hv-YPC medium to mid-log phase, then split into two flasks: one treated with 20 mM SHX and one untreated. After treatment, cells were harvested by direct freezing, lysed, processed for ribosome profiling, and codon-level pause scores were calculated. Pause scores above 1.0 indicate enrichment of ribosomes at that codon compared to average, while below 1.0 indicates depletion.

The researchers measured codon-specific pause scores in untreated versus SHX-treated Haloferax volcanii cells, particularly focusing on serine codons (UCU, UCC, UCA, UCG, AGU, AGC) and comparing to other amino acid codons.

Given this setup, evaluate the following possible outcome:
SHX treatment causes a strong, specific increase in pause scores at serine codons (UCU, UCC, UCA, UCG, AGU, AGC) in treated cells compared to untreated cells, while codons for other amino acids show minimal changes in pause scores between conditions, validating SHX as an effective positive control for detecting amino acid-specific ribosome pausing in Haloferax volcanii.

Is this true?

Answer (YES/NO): NO